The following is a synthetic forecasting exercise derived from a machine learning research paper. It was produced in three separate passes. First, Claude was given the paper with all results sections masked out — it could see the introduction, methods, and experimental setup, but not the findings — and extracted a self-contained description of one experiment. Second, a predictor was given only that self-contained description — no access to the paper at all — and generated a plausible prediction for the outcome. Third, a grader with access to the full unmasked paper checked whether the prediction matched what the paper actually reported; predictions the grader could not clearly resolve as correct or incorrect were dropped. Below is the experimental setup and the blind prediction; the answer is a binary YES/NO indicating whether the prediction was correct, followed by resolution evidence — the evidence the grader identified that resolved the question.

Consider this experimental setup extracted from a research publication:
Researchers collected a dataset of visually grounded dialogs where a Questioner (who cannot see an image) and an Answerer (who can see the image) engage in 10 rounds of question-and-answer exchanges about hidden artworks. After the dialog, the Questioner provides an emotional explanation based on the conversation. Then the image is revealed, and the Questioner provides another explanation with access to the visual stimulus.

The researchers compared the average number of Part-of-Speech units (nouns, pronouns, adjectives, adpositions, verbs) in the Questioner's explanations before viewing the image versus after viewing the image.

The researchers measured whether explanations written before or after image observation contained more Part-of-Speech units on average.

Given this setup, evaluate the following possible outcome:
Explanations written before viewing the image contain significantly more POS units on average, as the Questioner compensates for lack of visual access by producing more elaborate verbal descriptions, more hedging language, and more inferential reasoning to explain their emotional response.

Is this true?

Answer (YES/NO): YES